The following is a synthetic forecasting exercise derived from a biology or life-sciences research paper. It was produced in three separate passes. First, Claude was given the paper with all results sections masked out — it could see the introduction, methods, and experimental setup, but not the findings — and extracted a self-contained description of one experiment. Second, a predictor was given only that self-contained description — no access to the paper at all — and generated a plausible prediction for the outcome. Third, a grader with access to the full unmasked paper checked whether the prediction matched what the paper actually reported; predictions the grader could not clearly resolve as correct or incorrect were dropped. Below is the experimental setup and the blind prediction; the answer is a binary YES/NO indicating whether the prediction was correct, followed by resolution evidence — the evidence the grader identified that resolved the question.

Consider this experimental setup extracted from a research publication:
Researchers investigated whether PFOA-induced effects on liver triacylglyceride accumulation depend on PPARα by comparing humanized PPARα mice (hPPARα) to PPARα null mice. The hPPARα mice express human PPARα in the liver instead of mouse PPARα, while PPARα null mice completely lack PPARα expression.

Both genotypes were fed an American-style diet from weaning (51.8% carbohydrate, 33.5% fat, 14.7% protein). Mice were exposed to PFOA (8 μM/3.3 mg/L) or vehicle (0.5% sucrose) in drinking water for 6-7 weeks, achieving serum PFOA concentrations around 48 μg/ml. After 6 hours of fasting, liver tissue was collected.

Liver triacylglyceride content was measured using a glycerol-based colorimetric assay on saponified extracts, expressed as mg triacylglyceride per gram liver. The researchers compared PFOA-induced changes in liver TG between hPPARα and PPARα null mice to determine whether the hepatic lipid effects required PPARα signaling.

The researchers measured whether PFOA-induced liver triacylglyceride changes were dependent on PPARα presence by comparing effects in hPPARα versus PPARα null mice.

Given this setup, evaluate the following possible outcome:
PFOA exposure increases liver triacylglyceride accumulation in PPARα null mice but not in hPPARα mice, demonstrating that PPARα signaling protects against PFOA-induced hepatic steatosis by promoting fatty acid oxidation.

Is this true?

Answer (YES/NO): NO